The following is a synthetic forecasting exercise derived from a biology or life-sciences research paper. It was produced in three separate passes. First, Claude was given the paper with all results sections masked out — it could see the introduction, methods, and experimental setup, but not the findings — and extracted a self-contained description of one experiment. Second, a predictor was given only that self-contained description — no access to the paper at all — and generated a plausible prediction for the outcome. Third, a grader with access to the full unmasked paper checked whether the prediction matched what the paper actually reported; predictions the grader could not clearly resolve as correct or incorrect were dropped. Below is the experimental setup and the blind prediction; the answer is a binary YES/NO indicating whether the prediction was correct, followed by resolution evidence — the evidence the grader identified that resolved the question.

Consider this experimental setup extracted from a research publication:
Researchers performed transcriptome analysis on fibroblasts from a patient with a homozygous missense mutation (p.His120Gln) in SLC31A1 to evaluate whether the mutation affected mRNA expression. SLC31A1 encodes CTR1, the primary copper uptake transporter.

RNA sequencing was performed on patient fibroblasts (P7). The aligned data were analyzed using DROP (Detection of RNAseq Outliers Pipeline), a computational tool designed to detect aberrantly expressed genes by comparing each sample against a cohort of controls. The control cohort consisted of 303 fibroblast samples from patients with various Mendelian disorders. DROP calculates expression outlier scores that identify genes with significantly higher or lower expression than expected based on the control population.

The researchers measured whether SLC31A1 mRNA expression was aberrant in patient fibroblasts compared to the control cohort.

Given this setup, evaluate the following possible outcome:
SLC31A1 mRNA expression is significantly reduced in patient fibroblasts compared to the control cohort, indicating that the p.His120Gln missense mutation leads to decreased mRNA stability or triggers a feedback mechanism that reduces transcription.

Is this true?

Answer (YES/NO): NO